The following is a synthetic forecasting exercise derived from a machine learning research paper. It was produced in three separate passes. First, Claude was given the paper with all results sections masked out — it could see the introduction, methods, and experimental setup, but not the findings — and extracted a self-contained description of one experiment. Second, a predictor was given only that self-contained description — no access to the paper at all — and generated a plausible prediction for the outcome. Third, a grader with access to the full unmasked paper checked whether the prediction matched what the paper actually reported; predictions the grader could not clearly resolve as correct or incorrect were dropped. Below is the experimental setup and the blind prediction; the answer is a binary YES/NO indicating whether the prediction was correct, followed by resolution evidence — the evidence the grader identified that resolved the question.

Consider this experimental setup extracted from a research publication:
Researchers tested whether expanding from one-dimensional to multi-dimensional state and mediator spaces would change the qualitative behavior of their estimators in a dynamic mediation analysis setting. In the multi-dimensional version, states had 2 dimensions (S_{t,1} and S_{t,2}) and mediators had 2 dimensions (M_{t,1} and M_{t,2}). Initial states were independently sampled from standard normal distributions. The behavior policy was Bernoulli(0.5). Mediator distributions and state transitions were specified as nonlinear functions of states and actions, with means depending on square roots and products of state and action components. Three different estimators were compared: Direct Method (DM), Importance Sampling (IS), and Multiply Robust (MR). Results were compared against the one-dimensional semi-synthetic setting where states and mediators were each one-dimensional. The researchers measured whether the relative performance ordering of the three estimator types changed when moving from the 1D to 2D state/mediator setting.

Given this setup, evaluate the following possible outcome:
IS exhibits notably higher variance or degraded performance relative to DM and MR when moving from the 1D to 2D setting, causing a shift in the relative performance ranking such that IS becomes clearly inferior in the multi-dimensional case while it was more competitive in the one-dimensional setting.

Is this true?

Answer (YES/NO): NO